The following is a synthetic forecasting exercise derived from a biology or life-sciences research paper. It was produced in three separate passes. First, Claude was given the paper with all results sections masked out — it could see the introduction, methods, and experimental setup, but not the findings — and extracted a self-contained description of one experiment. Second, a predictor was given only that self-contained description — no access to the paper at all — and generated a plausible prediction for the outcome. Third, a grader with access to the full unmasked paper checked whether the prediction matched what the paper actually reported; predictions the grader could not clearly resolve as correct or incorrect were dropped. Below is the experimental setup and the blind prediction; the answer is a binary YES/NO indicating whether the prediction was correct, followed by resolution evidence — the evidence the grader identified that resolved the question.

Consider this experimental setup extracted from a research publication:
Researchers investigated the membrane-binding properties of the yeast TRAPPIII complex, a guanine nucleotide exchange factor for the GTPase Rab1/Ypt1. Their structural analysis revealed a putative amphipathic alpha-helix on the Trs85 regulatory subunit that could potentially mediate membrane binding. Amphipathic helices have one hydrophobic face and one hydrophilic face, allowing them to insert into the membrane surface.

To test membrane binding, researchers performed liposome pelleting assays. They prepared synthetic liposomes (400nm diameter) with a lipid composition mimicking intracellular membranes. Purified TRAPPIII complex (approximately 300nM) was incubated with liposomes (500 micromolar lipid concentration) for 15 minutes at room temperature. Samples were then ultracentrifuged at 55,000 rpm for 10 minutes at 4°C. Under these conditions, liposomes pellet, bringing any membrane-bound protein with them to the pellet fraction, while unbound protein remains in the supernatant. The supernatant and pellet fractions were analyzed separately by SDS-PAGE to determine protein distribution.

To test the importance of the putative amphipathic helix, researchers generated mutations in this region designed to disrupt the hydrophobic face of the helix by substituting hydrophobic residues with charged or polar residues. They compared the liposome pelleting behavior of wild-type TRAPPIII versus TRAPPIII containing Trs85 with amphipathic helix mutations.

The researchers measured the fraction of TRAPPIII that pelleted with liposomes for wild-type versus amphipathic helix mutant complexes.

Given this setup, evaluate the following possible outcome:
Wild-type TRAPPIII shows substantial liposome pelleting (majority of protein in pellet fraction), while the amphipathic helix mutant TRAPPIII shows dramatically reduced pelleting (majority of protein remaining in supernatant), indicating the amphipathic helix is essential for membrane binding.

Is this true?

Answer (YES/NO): YES